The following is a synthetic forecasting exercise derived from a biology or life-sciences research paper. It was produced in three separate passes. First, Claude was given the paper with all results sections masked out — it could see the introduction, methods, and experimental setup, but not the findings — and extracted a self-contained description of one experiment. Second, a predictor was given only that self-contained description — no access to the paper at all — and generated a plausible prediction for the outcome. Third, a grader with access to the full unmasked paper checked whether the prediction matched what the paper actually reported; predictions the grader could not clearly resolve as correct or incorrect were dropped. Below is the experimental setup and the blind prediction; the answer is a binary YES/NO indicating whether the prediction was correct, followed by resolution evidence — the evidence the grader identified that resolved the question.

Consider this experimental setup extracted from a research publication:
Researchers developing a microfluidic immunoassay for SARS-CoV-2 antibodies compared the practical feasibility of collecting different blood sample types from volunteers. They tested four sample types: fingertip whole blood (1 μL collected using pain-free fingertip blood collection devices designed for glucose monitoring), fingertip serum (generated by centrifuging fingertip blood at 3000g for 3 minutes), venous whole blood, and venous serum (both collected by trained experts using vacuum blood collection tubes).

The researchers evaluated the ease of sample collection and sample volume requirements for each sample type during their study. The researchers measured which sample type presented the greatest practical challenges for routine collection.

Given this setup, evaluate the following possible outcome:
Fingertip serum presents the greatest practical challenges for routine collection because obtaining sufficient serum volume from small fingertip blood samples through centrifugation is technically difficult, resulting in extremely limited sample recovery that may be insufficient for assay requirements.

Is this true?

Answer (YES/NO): YES